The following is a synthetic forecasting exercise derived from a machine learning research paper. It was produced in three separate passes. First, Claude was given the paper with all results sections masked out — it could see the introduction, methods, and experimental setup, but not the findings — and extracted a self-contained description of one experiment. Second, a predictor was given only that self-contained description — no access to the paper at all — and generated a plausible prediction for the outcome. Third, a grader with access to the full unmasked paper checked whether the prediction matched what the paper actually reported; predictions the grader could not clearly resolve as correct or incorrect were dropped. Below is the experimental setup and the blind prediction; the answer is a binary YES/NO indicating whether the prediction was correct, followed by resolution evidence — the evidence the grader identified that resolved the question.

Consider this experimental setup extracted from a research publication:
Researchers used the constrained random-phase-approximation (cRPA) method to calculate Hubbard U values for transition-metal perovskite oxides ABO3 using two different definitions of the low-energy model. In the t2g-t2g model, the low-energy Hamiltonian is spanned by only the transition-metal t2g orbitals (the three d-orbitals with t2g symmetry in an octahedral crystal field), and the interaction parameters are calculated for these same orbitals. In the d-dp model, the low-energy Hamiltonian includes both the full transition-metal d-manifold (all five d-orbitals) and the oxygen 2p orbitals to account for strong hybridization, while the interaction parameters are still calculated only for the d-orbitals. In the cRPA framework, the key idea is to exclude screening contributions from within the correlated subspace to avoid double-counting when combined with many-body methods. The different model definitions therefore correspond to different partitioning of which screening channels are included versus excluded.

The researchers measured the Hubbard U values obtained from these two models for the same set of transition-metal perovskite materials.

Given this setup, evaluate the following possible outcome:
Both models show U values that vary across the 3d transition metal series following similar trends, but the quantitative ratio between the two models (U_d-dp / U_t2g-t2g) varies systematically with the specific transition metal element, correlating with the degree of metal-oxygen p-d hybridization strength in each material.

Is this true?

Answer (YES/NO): NO